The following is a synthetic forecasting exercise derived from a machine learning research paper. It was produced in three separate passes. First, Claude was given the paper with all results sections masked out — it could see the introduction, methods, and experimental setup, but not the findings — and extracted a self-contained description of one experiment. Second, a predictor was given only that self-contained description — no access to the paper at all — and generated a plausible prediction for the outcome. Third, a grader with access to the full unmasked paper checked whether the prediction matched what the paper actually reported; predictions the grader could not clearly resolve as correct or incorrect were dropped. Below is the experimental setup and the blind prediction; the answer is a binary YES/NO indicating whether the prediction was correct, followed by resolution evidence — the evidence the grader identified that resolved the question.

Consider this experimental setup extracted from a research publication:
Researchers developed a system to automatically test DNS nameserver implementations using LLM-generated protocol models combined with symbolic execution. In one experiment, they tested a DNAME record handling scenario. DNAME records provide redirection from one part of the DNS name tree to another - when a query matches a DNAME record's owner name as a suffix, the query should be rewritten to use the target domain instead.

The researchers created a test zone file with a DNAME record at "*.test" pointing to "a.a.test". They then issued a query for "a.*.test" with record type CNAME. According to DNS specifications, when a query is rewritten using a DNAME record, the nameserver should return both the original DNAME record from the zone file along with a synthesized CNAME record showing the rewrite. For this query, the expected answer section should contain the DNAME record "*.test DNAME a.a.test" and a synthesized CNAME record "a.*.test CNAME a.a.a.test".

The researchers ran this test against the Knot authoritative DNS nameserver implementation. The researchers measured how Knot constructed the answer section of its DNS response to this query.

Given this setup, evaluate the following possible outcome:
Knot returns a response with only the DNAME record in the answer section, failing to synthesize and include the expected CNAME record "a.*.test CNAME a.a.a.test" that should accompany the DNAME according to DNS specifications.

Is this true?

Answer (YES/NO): NO